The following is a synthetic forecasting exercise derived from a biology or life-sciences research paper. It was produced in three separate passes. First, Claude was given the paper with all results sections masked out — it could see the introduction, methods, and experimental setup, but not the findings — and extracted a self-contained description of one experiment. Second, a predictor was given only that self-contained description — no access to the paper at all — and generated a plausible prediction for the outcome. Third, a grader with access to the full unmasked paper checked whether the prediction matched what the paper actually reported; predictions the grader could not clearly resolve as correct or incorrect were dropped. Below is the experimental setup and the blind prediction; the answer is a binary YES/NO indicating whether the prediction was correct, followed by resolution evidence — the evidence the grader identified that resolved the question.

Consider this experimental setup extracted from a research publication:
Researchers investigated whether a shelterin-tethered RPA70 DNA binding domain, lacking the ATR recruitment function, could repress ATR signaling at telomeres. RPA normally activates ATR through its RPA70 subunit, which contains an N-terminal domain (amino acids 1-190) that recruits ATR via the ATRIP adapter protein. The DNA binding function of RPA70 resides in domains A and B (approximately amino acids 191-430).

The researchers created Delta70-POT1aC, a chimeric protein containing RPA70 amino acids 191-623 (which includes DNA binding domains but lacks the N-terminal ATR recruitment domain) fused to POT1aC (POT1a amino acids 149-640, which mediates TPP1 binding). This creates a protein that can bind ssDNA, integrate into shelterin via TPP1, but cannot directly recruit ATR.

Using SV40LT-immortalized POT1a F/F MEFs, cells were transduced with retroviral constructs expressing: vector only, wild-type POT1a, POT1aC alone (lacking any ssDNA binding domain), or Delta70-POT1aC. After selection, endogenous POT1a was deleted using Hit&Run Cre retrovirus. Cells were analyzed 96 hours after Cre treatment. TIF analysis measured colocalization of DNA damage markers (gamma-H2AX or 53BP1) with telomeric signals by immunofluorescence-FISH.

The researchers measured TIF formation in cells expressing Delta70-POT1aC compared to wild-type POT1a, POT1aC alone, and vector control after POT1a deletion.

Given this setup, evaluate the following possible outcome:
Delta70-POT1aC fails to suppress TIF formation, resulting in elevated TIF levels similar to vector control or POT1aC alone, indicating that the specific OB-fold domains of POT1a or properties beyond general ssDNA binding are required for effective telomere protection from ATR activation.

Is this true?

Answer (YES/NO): NO